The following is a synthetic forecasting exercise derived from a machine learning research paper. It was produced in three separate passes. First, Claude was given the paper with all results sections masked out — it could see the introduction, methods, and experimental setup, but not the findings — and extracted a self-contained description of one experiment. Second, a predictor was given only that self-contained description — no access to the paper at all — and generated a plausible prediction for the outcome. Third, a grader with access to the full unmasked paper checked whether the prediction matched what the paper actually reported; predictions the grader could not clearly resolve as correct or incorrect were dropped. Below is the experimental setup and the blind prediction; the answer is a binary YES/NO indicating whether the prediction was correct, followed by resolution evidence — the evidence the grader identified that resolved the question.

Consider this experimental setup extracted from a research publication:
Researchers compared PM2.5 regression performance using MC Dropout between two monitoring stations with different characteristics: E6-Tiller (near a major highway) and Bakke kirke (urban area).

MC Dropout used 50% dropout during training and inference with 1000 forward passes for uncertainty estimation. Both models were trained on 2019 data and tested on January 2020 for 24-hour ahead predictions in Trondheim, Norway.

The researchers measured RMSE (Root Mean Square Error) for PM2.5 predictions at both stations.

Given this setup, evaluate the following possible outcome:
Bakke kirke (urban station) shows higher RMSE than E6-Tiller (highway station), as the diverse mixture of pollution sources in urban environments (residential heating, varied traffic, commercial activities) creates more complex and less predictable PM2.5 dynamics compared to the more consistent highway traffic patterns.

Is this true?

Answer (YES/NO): YES